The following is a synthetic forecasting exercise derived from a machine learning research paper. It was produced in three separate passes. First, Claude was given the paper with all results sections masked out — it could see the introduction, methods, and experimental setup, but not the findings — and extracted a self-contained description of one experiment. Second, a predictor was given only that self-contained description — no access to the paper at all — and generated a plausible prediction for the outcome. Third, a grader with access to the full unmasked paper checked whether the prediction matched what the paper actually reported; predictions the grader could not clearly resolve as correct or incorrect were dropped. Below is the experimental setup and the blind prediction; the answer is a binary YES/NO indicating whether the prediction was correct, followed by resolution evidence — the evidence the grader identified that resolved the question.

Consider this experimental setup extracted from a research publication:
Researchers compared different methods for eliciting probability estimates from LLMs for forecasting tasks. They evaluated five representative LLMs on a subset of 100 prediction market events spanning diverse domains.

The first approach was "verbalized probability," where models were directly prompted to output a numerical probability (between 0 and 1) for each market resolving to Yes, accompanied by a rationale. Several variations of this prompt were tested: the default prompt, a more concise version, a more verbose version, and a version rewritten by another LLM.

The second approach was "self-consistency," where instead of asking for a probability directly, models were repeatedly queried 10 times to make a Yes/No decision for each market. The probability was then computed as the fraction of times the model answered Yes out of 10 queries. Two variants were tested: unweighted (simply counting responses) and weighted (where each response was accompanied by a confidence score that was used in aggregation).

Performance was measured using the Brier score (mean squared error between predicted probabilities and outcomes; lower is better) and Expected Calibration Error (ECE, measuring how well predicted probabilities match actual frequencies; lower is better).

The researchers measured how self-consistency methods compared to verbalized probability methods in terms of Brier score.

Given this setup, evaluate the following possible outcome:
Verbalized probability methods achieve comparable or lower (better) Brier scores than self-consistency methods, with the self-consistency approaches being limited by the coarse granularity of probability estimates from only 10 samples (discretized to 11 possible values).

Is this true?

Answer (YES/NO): YES